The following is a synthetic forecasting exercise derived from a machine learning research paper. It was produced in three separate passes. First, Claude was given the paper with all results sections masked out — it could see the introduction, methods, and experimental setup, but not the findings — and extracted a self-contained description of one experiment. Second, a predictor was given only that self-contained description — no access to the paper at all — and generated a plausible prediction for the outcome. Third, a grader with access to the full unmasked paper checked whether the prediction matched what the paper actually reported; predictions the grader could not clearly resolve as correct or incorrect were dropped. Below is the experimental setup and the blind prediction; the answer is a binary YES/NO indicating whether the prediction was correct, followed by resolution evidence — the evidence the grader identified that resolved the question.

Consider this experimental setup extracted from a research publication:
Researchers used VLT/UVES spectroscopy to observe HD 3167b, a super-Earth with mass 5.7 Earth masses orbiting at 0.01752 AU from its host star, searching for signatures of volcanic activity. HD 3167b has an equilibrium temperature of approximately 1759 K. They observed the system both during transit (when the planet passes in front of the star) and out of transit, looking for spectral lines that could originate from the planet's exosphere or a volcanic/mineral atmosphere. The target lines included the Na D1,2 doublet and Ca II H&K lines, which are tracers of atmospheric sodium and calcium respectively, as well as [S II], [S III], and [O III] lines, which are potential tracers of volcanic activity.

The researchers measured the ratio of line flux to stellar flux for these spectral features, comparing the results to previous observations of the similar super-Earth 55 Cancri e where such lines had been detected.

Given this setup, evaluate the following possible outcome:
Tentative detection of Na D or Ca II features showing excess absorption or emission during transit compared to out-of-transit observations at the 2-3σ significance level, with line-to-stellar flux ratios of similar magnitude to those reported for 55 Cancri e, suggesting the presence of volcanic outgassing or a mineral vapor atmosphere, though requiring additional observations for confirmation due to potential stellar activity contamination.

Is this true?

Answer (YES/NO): NO